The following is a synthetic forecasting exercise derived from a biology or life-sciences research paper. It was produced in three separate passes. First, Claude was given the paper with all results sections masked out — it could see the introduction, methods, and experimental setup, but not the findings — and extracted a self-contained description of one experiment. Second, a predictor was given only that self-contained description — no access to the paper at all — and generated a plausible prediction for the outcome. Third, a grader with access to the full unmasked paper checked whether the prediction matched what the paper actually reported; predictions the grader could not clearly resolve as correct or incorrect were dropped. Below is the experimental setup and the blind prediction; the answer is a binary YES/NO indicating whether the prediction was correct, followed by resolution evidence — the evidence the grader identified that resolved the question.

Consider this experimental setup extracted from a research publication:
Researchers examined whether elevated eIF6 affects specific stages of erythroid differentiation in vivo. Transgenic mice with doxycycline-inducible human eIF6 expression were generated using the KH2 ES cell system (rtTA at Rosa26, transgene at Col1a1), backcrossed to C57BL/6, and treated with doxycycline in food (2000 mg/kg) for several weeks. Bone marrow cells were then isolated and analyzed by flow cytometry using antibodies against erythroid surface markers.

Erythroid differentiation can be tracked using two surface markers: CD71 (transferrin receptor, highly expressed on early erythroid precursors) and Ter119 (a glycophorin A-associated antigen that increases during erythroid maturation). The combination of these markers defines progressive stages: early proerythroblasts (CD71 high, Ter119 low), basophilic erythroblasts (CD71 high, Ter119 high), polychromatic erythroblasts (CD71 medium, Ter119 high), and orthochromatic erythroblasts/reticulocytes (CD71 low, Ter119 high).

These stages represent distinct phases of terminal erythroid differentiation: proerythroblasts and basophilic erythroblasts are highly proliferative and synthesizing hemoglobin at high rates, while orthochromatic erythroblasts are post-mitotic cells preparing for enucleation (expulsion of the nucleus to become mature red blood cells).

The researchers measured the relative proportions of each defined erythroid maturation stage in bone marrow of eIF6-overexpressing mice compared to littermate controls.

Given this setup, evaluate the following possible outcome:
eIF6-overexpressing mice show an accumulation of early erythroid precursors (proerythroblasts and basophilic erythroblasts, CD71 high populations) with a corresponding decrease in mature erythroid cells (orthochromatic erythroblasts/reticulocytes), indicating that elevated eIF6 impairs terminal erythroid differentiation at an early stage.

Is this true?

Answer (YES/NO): NO